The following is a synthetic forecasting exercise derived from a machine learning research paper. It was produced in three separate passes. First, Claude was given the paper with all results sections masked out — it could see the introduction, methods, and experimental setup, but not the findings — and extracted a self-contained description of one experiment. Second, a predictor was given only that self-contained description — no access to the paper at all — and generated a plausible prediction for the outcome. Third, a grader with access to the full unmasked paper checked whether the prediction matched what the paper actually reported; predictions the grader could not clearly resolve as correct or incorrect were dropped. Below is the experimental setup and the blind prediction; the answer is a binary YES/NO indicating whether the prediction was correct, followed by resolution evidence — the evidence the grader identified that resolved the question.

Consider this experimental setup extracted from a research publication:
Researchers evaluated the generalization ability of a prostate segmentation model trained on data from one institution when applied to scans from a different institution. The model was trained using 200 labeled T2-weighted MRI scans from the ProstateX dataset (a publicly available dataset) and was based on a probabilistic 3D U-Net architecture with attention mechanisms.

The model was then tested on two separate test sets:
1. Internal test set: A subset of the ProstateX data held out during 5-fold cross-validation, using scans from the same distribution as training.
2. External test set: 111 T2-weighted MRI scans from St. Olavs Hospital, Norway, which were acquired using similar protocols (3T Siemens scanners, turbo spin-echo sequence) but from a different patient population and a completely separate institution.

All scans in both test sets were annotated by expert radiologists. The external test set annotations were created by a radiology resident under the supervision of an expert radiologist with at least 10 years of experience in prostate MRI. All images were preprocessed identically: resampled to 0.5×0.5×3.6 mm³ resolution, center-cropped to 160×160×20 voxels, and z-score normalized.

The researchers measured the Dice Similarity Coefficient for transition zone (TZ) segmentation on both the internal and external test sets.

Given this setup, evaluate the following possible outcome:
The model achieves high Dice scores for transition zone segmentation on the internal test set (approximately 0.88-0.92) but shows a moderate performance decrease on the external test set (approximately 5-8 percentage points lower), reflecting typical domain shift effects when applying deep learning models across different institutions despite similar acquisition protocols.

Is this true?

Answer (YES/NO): NO